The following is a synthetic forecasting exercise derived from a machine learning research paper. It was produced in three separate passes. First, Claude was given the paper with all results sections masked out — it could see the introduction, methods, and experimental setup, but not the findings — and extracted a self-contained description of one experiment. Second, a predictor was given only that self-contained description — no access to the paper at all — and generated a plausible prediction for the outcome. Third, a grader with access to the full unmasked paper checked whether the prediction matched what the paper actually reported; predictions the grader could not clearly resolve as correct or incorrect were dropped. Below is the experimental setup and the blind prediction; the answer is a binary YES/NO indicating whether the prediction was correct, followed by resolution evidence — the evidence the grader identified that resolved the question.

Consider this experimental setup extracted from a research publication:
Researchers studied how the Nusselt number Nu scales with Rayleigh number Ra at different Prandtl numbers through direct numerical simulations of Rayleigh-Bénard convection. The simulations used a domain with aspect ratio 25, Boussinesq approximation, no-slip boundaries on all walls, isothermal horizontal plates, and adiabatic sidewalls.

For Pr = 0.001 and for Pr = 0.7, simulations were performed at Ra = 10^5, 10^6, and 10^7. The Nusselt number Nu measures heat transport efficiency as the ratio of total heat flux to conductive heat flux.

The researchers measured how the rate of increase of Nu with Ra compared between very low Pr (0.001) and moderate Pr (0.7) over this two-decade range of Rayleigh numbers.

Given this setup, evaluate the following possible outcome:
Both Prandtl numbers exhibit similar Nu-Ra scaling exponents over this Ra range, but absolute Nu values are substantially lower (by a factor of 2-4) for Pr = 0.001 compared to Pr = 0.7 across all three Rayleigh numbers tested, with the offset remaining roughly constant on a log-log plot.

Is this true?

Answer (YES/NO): YES